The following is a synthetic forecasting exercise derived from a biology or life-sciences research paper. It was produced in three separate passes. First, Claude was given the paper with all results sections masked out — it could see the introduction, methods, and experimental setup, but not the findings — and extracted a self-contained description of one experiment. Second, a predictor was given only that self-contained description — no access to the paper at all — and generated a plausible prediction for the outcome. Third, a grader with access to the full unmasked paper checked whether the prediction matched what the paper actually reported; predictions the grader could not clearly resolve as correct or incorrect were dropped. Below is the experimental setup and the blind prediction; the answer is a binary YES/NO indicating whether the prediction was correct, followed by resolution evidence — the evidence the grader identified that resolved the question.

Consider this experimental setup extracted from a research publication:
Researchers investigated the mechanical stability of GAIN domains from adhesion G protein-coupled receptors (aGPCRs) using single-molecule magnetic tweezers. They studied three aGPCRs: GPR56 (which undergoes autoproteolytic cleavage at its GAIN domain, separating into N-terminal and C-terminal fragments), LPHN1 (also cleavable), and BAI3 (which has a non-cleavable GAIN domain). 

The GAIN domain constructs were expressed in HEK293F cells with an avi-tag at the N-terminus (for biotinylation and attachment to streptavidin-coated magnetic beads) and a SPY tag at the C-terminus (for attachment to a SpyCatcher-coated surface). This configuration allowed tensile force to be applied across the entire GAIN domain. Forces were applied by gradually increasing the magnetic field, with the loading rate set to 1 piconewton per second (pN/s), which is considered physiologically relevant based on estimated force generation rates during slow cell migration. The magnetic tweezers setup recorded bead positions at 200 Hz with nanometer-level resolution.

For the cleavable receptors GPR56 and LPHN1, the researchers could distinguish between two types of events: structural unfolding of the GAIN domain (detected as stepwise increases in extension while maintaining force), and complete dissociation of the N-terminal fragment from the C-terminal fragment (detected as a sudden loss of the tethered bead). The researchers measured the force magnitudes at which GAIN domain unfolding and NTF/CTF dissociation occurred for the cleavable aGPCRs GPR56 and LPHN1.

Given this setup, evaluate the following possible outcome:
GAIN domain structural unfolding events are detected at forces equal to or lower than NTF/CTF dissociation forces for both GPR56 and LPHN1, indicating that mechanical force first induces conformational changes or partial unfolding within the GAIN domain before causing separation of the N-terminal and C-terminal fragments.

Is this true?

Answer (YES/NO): YES